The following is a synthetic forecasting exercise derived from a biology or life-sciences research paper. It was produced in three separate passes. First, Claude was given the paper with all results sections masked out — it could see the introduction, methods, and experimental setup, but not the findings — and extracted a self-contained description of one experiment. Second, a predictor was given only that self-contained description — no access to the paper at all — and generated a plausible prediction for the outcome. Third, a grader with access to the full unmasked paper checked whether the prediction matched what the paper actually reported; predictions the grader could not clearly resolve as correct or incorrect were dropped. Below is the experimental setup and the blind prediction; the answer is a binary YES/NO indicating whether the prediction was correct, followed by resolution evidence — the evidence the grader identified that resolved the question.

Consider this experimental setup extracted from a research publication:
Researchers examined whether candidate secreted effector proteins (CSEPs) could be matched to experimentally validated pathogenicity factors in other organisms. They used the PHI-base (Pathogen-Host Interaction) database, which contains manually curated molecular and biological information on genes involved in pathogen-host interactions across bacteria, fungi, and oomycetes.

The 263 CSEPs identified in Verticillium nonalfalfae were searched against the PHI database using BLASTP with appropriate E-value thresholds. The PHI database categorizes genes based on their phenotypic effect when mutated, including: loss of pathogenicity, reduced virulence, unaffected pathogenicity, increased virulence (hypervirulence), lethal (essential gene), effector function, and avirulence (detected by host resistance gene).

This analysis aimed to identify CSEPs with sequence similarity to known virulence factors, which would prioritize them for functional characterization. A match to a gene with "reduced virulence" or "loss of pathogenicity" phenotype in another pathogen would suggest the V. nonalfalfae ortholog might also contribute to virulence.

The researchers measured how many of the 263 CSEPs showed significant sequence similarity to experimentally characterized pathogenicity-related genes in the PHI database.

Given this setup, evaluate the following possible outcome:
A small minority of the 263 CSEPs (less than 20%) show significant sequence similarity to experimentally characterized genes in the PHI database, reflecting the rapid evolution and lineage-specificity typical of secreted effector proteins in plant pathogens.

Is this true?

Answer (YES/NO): YES